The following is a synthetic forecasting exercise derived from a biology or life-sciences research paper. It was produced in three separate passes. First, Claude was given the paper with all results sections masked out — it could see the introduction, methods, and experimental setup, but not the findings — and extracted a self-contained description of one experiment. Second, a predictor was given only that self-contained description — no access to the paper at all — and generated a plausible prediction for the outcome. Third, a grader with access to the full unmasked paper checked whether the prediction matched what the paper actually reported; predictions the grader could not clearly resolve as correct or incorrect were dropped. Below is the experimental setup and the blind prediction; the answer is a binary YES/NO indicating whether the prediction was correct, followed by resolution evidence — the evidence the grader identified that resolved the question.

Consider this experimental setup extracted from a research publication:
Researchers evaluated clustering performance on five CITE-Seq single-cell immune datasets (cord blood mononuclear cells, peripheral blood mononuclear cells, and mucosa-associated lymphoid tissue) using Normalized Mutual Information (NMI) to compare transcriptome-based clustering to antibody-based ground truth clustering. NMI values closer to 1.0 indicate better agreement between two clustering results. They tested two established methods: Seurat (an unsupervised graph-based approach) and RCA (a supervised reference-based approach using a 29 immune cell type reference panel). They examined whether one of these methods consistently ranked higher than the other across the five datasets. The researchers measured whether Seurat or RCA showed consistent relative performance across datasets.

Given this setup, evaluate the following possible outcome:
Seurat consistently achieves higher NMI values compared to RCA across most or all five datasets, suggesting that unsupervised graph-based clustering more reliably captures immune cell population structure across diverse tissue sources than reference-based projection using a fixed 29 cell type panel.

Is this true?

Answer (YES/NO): NO